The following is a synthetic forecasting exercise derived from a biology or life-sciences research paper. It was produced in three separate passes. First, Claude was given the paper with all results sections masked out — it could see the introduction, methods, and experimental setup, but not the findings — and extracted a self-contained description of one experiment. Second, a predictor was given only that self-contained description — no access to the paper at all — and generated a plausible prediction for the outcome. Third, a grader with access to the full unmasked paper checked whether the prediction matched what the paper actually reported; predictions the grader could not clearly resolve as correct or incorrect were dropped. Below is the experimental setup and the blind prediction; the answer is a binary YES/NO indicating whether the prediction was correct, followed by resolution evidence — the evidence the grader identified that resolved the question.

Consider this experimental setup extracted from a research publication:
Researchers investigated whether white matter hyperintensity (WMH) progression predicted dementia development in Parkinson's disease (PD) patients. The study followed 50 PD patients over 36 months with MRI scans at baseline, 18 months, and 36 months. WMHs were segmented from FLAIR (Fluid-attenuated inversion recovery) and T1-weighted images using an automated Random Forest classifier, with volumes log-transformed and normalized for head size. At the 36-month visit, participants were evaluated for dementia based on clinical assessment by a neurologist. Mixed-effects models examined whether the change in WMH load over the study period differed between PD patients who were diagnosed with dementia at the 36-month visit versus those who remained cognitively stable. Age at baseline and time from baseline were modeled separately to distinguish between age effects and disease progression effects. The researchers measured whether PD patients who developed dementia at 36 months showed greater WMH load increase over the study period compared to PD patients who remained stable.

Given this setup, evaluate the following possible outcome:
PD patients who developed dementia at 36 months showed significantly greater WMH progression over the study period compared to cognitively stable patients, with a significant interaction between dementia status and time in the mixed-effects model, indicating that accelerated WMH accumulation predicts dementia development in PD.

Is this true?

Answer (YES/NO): YES